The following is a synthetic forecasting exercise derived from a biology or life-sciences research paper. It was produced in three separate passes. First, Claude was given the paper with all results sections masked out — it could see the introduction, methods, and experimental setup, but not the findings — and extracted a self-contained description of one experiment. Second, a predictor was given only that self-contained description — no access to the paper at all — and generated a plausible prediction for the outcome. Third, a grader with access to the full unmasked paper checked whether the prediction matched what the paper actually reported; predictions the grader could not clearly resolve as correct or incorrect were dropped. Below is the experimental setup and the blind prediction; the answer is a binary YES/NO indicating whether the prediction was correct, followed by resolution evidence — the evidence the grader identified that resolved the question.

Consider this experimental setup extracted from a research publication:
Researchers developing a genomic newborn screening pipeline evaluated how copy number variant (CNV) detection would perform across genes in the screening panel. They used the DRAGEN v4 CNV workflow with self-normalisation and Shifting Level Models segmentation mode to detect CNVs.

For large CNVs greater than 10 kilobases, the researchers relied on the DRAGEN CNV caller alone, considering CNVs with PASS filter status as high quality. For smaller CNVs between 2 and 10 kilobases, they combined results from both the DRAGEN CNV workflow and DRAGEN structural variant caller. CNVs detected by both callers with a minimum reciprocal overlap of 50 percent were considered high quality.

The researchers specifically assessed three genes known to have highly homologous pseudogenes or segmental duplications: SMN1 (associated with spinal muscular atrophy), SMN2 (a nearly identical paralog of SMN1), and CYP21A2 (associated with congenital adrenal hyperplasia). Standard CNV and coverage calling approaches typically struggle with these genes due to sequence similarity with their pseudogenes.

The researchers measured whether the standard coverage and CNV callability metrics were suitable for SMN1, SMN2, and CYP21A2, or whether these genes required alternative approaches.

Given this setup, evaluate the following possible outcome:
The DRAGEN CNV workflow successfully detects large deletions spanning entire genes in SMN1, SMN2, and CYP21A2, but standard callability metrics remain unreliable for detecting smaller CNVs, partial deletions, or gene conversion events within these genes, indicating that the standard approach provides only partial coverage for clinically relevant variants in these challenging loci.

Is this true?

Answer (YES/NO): NO